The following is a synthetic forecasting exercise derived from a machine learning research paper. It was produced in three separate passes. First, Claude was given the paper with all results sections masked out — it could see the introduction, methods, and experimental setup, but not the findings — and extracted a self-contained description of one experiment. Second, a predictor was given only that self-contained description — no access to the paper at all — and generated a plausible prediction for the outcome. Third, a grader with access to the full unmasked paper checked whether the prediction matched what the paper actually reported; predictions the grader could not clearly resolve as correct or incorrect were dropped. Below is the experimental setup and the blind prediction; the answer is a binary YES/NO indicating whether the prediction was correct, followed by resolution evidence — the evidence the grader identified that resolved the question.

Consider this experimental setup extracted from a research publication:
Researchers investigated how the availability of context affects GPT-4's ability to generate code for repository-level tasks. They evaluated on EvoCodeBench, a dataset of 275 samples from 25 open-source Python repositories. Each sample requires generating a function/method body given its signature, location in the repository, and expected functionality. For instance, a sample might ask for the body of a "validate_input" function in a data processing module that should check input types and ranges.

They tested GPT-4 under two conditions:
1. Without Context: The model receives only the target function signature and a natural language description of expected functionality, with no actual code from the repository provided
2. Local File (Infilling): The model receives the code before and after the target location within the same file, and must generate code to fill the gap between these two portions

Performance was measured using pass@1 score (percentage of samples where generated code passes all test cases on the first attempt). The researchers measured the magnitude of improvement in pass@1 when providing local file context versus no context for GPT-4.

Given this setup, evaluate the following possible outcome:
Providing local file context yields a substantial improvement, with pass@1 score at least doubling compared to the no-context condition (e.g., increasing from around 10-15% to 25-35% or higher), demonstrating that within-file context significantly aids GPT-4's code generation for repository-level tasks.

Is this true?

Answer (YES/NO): YES